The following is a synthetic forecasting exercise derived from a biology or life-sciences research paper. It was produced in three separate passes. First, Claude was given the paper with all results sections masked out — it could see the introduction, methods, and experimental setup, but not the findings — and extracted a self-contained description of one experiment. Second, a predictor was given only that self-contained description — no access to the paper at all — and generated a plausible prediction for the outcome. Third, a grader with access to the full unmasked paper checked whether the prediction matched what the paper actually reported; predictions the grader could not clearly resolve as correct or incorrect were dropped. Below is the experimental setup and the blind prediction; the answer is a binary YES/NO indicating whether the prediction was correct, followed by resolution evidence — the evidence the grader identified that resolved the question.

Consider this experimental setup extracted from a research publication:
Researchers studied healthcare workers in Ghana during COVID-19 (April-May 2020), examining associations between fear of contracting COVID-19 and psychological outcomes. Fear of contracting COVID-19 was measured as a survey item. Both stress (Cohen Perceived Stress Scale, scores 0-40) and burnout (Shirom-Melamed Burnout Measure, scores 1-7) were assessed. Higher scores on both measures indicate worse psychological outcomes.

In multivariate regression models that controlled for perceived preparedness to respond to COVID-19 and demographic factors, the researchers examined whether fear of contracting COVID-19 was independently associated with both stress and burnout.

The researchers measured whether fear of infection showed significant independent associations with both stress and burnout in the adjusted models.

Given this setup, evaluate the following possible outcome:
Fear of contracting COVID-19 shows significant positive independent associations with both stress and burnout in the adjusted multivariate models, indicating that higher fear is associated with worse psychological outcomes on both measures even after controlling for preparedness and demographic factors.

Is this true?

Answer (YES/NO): YES